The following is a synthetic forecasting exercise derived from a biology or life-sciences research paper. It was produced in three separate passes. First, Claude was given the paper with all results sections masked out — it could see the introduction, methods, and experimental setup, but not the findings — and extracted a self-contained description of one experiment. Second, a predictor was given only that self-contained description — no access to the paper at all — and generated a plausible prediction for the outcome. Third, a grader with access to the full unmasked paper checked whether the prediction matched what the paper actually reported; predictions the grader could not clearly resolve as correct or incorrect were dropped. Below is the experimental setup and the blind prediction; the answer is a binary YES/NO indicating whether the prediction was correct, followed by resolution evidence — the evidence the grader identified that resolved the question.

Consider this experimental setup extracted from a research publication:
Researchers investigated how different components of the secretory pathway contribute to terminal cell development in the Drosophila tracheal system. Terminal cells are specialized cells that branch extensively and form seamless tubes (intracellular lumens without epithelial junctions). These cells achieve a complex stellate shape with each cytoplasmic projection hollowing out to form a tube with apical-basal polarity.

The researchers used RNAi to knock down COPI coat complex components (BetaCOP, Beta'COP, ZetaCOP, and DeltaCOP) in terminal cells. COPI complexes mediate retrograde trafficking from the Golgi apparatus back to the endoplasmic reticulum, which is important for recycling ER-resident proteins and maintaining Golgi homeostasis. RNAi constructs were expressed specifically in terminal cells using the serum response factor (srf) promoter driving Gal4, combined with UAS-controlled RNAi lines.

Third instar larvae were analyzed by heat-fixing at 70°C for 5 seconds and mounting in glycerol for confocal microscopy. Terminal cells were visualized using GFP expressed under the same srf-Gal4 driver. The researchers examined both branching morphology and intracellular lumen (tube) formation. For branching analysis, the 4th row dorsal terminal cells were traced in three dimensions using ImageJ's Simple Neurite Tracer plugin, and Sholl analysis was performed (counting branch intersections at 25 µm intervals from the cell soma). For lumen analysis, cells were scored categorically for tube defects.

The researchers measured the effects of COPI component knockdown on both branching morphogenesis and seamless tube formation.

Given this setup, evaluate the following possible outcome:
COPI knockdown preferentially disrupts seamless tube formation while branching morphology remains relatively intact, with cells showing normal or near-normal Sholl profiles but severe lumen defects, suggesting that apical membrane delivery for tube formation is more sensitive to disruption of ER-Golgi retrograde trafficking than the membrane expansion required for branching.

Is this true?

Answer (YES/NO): NO